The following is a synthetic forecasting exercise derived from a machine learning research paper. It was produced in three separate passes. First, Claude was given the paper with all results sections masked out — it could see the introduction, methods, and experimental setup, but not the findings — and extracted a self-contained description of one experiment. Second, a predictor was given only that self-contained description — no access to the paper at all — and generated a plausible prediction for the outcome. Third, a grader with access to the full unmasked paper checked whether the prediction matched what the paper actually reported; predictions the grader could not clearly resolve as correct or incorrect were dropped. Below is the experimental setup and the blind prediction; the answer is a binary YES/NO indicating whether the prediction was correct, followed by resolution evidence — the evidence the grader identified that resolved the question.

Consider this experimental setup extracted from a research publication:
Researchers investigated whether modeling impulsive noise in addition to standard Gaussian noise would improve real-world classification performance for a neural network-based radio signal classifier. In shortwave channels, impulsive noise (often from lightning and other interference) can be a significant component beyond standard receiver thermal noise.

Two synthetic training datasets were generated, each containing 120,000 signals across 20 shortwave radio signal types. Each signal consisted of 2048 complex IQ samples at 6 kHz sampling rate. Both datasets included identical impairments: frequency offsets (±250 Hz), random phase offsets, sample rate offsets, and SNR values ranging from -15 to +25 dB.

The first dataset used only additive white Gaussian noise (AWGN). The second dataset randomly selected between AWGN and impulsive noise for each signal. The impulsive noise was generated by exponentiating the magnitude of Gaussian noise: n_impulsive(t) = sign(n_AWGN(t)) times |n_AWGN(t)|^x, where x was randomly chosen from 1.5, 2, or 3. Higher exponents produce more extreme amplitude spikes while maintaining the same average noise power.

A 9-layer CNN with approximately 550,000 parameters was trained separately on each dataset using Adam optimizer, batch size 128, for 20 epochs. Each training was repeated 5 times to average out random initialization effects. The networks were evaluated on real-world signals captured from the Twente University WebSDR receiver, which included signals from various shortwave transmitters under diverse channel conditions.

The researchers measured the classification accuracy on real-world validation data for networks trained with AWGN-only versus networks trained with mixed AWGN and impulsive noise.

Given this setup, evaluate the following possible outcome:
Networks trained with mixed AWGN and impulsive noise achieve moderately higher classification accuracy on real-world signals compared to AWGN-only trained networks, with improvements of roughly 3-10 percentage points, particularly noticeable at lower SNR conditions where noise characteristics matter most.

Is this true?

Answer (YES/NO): NO